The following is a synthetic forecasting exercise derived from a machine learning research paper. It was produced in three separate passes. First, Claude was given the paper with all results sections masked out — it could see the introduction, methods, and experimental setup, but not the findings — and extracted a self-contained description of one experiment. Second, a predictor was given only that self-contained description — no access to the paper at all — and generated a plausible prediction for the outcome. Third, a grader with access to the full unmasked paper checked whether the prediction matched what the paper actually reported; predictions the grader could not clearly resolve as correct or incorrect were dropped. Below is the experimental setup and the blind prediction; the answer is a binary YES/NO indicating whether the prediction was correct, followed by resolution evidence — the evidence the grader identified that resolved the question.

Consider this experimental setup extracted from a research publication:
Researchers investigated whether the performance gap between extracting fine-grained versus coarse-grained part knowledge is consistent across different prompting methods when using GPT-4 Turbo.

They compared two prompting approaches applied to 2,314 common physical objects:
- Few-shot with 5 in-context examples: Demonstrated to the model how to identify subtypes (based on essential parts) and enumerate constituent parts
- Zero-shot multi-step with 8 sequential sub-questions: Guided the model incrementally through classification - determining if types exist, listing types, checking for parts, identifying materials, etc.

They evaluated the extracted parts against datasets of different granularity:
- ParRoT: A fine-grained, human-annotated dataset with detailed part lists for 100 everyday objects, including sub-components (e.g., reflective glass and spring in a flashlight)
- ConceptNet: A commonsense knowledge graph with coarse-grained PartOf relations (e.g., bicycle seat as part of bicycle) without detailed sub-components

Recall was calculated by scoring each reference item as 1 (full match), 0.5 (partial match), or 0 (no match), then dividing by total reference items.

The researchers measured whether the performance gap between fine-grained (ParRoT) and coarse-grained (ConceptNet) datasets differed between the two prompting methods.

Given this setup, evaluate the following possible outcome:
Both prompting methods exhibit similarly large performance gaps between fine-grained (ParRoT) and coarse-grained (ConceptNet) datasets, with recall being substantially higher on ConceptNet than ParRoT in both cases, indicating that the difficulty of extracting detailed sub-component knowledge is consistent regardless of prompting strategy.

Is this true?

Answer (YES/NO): NO